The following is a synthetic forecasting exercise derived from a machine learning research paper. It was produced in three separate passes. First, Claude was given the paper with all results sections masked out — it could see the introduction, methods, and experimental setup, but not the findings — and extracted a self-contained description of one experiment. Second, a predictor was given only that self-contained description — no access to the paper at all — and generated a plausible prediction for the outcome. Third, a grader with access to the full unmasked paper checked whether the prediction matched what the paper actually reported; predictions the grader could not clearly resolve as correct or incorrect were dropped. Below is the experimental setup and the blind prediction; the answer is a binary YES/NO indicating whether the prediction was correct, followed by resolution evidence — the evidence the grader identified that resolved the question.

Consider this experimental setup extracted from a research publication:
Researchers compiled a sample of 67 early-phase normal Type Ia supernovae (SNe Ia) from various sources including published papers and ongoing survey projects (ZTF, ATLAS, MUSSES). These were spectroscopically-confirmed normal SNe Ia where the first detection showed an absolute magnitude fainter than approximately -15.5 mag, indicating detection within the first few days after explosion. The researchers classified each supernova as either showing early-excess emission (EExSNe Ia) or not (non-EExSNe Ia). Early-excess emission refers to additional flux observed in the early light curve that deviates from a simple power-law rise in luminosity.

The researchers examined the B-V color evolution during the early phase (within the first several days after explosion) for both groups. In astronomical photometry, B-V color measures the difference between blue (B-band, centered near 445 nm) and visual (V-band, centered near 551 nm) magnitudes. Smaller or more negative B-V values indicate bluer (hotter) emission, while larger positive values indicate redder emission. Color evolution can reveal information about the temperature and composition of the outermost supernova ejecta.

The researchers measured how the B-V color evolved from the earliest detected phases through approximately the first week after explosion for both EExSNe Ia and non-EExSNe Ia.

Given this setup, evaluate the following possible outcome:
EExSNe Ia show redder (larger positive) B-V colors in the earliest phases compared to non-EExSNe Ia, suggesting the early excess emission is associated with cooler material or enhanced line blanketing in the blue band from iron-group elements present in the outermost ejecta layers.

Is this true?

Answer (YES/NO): NO